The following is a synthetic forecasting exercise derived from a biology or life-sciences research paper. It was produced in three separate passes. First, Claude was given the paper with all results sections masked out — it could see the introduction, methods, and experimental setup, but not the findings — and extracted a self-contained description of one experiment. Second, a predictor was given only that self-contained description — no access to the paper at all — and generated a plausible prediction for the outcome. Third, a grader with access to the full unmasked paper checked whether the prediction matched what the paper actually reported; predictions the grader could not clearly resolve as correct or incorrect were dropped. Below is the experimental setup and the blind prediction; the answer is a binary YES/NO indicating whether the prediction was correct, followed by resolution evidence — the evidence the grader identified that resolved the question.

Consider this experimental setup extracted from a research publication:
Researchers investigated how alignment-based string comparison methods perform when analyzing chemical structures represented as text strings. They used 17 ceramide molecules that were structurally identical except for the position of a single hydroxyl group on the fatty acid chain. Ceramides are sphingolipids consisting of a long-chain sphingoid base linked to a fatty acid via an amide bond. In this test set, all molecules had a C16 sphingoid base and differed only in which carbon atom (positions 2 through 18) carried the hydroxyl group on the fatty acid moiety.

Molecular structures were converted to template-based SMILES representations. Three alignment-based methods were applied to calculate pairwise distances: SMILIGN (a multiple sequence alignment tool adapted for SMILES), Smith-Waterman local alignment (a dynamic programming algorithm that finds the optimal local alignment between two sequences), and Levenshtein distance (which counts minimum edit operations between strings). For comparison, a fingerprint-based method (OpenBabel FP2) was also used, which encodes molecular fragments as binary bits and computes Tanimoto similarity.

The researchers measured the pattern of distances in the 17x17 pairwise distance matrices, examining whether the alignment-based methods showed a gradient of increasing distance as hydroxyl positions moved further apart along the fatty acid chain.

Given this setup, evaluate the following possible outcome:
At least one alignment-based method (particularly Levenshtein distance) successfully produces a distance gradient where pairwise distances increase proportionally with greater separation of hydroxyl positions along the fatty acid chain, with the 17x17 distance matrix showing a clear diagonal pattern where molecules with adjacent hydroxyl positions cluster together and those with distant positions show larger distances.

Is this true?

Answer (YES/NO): NO